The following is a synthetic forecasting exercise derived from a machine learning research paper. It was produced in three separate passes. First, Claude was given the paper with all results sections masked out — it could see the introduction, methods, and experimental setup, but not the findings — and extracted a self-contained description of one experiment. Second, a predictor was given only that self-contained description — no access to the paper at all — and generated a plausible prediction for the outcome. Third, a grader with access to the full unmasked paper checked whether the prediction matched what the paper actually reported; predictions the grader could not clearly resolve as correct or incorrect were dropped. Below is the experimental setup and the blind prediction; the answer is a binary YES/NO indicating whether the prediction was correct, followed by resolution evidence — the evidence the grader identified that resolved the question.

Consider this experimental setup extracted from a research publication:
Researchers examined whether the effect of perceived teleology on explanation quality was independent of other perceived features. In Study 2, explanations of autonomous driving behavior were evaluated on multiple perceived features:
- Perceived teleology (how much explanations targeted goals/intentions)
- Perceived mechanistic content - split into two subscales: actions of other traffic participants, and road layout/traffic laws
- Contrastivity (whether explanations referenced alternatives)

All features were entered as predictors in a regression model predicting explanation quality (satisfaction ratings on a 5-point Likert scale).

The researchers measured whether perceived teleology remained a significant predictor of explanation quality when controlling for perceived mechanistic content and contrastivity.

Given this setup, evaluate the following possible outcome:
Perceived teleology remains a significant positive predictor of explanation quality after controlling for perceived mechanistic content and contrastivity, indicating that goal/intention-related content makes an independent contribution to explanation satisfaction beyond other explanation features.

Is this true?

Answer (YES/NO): YES